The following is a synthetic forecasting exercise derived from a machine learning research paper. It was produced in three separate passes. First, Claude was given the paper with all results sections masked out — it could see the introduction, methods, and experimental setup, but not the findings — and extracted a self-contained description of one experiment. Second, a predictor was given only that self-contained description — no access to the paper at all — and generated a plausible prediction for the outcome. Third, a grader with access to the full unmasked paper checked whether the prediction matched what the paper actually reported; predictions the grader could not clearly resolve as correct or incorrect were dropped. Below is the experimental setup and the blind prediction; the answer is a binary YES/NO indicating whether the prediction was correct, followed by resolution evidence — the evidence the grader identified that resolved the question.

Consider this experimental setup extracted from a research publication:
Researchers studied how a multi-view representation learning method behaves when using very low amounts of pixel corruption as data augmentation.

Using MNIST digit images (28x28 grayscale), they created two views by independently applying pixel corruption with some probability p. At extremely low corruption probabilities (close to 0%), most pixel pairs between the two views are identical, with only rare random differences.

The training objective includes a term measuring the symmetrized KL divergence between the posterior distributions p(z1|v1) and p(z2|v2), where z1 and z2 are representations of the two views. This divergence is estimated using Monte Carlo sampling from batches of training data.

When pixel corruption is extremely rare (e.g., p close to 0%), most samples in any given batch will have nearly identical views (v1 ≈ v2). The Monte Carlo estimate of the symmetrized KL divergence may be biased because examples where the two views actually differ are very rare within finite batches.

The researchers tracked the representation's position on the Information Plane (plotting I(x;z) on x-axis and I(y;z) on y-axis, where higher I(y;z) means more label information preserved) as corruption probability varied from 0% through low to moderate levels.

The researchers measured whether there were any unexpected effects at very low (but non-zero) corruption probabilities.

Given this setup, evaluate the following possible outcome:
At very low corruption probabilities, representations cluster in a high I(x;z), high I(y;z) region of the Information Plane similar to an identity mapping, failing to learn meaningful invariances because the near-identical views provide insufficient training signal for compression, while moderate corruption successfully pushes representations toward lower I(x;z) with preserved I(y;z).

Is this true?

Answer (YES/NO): NO